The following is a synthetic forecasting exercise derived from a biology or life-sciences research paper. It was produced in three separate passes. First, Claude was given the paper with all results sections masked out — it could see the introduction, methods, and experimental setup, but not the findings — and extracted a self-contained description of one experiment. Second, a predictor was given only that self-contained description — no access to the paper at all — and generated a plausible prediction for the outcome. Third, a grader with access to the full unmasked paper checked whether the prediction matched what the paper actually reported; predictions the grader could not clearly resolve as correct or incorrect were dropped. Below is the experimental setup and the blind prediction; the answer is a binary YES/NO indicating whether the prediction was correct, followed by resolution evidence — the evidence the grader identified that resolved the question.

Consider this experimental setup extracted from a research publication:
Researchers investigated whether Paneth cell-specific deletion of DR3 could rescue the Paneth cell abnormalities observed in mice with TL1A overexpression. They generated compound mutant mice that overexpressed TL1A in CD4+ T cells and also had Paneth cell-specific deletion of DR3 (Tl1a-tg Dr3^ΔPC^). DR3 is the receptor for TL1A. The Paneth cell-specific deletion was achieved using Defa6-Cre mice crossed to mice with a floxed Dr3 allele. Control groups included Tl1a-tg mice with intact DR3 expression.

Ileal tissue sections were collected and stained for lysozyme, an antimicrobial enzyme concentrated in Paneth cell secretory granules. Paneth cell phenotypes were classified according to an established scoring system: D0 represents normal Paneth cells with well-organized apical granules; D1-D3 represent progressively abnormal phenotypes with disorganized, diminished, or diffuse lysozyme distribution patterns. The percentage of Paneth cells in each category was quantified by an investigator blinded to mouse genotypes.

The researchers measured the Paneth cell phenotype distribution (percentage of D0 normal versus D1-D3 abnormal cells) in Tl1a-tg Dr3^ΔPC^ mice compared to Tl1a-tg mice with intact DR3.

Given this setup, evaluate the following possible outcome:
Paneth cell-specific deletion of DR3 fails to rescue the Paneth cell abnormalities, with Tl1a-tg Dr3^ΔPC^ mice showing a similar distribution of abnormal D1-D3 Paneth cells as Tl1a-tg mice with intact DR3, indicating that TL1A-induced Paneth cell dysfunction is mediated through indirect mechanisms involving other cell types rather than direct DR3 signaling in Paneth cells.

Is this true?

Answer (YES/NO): NO